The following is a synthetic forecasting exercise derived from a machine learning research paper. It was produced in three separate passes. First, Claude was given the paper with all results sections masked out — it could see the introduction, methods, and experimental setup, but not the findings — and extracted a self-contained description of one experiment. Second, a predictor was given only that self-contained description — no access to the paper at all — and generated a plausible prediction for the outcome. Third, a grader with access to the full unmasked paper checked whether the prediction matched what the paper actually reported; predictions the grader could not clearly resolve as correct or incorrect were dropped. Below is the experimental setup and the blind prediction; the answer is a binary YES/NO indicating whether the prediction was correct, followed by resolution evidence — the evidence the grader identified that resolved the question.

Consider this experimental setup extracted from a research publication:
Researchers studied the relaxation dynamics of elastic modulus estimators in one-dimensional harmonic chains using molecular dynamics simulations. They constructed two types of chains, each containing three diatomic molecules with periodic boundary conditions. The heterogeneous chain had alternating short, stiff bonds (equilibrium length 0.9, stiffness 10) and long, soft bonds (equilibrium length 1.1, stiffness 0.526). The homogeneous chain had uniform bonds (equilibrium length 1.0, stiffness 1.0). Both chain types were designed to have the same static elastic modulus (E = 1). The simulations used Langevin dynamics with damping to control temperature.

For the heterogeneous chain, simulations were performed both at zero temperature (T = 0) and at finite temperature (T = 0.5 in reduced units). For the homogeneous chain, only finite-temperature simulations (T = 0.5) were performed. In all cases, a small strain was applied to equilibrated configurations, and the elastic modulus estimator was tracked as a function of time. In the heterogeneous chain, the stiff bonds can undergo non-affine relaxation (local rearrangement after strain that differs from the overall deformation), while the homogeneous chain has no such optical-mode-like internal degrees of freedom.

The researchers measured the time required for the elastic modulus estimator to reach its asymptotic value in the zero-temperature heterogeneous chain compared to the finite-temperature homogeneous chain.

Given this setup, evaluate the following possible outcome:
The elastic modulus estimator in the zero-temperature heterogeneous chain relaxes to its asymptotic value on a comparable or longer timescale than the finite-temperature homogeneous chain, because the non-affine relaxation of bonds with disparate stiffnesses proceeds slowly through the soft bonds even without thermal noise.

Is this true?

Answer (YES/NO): NO